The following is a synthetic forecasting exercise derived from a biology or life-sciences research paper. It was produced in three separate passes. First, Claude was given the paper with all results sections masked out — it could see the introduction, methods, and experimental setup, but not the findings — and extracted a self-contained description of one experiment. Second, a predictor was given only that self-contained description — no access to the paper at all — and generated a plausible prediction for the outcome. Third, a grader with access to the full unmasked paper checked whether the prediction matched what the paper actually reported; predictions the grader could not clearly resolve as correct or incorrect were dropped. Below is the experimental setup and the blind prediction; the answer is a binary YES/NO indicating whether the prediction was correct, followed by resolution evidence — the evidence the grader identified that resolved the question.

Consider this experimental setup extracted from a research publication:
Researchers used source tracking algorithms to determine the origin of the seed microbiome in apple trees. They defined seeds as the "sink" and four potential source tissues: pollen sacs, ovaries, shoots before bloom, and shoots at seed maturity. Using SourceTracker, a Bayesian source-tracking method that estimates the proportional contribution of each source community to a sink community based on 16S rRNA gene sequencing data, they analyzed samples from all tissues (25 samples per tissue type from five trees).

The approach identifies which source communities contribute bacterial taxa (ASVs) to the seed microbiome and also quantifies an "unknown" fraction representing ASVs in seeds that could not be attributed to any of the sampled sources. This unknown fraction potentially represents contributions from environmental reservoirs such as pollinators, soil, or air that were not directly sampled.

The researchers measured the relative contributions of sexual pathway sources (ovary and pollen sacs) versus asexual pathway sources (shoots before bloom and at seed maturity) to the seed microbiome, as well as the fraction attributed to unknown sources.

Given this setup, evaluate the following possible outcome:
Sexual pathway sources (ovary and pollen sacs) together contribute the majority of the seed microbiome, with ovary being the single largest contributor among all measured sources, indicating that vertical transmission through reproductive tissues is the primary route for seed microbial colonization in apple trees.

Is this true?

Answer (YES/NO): NO